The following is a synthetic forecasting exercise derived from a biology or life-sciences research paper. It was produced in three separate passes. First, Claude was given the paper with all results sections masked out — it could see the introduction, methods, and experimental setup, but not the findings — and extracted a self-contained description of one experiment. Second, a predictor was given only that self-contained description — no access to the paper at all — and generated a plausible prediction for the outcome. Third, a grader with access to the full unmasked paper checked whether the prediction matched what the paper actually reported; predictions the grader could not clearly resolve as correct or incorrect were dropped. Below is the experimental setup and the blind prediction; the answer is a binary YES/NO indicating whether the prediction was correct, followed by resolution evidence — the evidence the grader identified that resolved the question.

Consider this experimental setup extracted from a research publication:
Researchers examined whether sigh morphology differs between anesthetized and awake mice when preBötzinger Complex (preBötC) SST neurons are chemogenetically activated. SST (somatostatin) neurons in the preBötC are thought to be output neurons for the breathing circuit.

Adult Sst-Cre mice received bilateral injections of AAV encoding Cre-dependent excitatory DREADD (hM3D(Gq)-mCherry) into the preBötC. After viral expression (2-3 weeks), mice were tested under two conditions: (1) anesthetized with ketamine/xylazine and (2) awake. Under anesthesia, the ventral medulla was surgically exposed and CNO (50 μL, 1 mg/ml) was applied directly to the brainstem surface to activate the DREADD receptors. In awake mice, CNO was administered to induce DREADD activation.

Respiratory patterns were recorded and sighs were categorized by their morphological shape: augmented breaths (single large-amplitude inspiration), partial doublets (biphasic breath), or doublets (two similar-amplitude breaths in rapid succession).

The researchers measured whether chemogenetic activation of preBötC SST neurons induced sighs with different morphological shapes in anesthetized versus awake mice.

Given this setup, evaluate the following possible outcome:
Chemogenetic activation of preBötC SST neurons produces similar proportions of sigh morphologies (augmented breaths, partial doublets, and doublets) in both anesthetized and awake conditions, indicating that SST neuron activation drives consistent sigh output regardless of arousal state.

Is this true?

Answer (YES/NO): NO